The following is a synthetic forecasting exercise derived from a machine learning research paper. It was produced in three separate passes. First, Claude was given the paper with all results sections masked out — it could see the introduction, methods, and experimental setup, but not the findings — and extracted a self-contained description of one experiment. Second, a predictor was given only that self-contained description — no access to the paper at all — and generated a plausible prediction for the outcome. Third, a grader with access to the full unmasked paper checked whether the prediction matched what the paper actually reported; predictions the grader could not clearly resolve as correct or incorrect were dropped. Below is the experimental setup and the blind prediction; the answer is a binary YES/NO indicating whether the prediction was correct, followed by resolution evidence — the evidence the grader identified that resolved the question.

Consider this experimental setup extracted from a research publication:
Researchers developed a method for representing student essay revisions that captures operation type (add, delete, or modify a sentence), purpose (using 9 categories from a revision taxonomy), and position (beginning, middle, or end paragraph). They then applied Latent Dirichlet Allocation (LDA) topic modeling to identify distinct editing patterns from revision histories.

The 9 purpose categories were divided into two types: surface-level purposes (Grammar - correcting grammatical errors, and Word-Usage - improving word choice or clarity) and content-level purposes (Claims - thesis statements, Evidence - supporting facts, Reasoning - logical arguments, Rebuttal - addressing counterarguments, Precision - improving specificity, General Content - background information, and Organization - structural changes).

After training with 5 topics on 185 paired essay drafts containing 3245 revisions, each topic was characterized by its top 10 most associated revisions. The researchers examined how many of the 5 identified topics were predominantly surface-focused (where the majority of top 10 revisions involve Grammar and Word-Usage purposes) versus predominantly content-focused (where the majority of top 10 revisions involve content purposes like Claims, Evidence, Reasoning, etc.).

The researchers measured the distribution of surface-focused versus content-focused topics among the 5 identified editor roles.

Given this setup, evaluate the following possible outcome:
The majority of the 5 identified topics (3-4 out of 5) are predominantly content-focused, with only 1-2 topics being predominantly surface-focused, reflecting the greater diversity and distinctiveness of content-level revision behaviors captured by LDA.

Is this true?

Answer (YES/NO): YES